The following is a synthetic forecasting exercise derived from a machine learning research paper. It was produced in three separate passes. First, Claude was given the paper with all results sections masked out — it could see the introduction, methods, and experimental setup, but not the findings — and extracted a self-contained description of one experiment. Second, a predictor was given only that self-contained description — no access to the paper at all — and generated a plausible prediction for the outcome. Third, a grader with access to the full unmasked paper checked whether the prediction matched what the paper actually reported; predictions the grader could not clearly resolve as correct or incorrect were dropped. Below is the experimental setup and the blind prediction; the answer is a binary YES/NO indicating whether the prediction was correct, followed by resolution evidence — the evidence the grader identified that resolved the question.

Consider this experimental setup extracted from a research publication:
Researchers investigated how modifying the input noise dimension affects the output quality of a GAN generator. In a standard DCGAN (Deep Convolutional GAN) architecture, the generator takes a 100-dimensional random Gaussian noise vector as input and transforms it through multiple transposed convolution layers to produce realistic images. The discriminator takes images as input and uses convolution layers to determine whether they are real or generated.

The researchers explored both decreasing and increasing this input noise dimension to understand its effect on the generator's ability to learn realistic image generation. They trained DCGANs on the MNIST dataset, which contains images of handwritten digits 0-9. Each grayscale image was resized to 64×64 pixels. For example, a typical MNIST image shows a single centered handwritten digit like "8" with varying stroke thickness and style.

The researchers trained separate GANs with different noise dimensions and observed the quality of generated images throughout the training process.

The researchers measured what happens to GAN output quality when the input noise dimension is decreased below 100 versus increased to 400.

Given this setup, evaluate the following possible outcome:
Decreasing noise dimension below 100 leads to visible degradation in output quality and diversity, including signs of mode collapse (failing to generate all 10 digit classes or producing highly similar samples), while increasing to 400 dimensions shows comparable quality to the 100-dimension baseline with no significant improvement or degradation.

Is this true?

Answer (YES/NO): NO